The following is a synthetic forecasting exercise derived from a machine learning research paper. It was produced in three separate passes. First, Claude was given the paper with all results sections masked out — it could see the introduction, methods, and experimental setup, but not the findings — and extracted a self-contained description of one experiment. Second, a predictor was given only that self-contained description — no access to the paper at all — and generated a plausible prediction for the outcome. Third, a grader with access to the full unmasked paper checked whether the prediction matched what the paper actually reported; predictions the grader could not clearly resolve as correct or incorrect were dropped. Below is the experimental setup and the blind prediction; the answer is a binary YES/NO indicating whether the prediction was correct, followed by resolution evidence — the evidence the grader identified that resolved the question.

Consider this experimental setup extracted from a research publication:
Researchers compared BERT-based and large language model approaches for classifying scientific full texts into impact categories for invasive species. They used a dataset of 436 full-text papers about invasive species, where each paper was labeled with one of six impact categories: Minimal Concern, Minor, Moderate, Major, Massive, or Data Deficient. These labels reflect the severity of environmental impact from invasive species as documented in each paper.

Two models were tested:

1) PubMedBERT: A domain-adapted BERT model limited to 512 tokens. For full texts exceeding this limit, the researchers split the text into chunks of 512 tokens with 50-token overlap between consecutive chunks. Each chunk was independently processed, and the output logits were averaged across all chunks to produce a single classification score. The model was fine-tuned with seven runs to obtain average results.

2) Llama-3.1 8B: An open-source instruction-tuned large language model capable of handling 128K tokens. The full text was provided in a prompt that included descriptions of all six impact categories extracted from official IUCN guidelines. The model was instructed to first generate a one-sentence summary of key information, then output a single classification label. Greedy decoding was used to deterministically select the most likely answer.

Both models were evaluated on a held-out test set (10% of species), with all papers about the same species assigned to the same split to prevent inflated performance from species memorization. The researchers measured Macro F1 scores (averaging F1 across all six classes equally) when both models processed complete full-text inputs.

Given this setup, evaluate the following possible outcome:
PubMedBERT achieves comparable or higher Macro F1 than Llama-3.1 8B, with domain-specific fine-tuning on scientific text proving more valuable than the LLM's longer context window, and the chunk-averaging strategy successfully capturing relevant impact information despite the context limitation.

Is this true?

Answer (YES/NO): YES